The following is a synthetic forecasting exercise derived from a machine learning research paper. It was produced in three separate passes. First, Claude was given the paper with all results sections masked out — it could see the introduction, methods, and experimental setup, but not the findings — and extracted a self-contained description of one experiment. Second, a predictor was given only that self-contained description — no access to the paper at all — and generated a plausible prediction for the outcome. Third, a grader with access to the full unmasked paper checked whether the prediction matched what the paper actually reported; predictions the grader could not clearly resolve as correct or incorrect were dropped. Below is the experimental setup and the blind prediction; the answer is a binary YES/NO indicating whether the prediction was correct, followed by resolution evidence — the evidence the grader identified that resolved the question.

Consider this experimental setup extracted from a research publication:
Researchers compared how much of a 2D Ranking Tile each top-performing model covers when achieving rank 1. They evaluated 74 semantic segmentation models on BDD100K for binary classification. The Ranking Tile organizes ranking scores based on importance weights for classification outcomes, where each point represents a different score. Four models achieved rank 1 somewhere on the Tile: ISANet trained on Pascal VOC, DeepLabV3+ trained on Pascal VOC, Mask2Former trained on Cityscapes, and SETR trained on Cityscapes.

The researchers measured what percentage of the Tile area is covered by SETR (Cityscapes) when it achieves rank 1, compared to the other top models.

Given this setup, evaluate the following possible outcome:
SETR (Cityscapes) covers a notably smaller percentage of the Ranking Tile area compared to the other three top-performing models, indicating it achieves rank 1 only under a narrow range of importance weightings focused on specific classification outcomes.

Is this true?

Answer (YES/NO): NO